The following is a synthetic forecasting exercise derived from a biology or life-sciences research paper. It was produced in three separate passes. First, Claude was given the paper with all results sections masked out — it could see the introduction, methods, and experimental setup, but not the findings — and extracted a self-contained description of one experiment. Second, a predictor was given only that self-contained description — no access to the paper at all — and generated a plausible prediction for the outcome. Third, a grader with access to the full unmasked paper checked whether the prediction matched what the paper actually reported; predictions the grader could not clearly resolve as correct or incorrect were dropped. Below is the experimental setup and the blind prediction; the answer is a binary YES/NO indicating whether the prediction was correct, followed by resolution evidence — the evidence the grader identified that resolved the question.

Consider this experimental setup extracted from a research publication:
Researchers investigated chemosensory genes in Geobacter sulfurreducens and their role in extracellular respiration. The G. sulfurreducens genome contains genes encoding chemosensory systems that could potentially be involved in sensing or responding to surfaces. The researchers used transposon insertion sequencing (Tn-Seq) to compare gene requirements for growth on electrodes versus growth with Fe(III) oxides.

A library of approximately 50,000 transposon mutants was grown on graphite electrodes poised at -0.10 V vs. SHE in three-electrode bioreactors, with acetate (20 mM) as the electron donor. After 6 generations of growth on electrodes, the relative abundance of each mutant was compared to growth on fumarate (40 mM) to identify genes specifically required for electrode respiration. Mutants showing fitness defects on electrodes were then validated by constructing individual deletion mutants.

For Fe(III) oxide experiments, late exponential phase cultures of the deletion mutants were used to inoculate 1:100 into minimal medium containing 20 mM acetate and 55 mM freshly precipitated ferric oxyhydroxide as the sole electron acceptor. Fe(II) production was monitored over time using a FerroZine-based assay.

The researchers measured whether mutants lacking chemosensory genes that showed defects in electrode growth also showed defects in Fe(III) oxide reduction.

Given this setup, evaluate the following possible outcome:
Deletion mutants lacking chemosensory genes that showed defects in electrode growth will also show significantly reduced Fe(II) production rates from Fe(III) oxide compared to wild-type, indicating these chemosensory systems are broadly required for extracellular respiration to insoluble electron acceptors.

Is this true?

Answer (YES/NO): NO